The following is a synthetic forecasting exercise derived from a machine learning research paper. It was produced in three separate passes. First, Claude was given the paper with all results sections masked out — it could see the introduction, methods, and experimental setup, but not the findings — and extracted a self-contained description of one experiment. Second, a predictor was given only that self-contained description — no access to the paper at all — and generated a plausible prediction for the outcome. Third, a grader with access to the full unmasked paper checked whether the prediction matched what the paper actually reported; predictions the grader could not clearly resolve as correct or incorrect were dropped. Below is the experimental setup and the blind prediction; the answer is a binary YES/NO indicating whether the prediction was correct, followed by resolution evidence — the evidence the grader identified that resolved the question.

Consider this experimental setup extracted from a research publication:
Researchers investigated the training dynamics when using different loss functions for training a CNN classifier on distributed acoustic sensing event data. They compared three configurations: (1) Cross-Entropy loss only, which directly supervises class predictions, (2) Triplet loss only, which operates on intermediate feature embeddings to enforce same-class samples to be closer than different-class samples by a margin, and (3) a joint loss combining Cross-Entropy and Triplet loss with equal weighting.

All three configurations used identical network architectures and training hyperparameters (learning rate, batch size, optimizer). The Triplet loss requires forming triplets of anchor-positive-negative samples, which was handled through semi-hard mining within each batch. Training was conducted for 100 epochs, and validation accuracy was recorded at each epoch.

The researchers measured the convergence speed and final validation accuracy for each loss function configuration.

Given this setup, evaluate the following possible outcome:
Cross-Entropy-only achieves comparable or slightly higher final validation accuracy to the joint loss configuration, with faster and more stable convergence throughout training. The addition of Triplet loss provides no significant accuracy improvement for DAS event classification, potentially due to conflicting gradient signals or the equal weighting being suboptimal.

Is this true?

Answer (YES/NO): NO